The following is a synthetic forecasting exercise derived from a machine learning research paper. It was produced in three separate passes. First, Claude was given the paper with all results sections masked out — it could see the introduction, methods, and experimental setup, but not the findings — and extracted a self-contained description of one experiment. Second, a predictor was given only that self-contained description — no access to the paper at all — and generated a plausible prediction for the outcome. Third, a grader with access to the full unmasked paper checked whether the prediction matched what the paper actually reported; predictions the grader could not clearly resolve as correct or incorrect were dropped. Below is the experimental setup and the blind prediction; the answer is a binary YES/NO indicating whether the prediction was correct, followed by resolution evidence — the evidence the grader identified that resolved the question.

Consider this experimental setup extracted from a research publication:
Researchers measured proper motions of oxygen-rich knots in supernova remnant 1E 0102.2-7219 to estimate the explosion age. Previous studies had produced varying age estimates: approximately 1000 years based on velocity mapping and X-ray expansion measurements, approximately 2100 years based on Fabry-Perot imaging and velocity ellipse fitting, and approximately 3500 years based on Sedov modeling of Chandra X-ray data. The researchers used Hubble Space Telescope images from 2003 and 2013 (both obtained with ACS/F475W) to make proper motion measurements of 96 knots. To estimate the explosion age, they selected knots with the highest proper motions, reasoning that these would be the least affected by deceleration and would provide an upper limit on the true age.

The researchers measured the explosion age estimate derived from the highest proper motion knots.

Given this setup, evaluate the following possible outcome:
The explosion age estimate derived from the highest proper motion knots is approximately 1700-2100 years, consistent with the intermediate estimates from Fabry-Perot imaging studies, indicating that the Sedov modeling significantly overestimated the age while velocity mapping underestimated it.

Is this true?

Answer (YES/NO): YES